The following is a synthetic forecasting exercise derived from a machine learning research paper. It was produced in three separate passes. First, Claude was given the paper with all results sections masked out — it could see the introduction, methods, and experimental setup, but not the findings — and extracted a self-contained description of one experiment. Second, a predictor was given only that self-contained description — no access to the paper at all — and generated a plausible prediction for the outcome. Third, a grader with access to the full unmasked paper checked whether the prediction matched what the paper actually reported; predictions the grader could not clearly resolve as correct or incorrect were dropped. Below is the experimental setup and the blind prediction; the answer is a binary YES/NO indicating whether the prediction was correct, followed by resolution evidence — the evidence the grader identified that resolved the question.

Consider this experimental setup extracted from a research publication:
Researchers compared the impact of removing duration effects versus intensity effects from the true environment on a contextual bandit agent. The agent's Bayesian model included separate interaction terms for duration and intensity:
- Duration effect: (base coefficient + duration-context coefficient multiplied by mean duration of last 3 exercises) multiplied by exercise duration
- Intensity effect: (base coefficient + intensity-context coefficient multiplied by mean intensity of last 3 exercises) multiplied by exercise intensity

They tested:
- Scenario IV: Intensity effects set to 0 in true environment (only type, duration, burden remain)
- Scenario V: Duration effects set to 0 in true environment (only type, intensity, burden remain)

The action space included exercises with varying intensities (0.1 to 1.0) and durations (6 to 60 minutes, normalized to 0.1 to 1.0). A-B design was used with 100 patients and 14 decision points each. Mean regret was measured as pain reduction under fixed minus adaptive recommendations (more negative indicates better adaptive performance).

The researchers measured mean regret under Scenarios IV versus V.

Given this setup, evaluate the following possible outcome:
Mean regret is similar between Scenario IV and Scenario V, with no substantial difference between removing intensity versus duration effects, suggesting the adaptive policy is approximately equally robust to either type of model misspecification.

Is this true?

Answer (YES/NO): NO